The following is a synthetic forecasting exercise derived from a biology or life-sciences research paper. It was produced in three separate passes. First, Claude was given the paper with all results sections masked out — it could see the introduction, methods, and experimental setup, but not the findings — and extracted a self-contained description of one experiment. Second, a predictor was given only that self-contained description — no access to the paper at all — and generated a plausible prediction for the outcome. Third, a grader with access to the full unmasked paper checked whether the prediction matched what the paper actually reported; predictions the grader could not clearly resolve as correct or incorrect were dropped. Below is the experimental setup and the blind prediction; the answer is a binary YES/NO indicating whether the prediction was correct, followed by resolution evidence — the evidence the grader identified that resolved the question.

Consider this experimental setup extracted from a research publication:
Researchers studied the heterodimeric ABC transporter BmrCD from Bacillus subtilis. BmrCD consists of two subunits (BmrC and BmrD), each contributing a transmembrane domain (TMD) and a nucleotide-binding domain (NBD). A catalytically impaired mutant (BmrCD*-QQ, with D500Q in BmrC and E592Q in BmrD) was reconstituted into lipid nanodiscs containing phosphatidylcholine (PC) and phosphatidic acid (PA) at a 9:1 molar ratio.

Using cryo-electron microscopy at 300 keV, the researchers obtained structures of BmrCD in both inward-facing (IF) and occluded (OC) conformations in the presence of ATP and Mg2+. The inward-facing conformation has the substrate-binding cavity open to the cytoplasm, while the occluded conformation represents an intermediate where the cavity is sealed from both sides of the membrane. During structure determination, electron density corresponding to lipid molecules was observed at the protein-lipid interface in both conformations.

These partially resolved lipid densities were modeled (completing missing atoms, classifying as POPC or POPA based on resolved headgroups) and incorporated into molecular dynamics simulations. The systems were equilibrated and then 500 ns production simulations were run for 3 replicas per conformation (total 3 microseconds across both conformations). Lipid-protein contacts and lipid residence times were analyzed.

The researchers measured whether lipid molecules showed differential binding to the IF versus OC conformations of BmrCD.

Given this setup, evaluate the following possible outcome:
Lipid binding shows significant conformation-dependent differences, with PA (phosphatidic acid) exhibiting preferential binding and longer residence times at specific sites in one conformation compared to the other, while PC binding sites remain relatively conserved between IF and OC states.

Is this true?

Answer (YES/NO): NO